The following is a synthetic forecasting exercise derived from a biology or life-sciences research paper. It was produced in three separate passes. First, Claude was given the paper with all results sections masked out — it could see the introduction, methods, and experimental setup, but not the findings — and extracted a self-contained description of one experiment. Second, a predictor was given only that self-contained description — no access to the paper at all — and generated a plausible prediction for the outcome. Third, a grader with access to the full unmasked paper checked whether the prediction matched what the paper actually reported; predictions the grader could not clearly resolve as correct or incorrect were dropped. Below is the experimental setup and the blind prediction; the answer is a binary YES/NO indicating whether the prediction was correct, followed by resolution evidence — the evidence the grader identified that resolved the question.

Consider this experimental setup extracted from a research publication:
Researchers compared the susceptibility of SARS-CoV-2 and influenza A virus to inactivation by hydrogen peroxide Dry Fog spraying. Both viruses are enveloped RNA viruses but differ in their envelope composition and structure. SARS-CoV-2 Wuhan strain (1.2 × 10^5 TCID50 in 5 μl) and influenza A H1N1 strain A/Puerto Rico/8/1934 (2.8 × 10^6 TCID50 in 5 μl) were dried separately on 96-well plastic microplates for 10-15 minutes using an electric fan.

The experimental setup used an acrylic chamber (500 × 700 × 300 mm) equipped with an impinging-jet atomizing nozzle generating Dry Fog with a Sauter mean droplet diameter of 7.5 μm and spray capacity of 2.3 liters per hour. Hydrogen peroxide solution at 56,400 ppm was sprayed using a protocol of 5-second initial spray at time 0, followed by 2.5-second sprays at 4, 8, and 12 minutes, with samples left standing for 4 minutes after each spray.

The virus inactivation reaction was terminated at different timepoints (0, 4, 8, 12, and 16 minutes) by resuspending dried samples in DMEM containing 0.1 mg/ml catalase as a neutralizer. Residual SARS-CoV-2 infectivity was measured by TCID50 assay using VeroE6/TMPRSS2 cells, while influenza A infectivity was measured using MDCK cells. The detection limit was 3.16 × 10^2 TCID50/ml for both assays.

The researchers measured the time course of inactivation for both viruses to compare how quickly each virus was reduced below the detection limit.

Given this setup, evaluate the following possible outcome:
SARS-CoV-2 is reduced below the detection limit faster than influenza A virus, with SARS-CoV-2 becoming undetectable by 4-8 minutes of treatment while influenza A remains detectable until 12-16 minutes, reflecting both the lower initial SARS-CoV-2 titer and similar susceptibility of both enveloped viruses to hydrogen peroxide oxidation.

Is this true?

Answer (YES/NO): NO